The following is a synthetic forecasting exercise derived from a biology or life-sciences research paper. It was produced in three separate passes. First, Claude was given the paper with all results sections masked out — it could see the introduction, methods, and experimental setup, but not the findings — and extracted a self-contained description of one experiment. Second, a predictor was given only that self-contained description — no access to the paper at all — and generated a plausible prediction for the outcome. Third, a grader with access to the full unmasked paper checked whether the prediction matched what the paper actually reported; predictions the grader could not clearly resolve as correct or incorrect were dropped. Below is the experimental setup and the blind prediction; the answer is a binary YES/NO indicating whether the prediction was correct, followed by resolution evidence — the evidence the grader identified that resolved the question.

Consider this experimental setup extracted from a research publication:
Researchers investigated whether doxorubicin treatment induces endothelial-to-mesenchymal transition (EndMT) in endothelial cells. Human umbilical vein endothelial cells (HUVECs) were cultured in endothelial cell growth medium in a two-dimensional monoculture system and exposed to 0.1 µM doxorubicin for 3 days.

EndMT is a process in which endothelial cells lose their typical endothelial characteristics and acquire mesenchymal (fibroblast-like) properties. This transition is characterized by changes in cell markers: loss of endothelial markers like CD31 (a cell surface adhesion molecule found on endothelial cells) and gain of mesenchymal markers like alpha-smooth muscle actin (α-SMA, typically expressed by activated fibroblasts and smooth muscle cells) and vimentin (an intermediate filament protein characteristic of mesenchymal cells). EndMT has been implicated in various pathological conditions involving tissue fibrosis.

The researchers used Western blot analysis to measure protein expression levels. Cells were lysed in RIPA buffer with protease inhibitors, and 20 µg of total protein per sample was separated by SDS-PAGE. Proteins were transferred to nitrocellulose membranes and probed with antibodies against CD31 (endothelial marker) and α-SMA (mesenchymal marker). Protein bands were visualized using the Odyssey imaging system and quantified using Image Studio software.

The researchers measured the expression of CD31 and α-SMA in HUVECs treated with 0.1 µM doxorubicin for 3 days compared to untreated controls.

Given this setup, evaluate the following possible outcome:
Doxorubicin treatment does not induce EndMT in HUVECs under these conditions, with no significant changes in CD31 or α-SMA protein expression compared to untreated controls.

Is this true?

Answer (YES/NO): NO